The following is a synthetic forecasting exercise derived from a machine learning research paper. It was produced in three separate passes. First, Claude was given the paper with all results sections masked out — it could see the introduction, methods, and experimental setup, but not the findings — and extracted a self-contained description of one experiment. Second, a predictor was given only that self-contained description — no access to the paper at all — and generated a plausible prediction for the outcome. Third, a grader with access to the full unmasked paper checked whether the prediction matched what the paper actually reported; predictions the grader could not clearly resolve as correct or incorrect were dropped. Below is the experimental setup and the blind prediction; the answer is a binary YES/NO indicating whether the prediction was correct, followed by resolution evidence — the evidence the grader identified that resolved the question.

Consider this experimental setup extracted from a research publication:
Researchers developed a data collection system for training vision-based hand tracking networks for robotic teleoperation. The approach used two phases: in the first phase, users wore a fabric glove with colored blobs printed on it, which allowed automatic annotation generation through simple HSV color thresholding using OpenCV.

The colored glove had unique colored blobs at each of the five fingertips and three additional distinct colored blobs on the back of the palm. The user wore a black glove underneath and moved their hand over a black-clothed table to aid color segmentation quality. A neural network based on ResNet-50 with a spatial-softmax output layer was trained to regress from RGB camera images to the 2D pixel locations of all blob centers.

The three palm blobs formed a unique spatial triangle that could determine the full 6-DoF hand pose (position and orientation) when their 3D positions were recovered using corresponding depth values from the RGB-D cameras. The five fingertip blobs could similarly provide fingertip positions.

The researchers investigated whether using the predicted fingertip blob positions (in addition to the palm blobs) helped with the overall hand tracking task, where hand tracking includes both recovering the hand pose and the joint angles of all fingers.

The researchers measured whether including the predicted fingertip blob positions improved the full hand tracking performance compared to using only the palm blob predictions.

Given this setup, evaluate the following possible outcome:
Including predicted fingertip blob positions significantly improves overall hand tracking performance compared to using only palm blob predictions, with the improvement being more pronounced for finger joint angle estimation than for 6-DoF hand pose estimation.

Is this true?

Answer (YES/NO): NO